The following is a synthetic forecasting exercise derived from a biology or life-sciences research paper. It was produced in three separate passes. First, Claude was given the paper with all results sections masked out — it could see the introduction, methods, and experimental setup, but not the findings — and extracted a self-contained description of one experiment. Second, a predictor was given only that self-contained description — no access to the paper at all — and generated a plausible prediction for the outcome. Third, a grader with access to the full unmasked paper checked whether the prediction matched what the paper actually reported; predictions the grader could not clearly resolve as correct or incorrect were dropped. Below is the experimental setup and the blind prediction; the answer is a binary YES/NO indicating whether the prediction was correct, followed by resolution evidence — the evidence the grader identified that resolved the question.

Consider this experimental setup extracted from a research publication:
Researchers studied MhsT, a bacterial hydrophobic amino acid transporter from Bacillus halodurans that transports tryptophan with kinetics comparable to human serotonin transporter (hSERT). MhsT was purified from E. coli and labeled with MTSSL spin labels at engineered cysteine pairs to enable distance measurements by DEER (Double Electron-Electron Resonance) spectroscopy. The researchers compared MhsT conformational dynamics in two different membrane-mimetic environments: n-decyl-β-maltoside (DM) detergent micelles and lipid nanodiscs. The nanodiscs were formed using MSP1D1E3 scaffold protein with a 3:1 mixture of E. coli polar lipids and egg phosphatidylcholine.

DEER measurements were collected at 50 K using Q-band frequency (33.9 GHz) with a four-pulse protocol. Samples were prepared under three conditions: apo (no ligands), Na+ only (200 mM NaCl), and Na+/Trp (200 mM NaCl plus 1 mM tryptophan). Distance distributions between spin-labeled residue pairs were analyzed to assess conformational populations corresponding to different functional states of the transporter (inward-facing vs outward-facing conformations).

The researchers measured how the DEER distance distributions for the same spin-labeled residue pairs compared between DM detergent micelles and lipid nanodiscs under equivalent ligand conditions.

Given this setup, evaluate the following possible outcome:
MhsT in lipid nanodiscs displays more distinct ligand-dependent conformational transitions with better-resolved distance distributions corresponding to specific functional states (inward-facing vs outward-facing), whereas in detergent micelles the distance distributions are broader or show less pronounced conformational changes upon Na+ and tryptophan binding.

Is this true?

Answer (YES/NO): NO